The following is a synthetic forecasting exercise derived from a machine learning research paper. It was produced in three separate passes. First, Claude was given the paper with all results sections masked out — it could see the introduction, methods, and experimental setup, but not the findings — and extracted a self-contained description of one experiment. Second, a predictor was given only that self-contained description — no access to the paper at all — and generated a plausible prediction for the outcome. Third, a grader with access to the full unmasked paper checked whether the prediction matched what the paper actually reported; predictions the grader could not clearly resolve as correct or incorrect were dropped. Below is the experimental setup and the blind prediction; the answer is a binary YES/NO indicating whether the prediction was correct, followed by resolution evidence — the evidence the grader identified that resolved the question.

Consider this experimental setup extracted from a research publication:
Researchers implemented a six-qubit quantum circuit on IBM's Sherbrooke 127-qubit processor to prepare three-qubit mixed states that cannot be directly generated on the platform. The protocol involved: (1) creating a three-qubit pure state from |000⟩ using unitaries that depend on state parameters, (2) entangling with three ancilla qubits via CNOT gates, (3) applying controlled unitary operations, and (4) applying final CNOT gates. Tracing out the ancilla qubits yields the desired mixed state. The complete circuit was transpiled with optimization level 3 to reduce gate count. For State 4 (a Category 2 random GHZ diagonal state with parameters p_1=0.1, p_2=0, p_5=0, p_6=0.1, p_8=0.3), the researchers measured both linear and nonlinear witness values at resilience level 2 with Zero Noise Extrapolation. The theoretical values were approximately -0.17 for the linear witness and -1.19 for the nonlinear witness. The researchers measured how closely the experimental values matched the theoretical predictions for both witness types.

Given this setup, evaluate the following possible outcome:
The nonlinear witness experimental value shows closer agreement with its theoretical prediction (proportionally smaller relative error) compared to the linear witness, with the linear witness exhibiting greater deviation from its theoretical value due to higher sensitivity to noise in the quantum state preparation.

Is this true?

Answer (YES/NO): YES